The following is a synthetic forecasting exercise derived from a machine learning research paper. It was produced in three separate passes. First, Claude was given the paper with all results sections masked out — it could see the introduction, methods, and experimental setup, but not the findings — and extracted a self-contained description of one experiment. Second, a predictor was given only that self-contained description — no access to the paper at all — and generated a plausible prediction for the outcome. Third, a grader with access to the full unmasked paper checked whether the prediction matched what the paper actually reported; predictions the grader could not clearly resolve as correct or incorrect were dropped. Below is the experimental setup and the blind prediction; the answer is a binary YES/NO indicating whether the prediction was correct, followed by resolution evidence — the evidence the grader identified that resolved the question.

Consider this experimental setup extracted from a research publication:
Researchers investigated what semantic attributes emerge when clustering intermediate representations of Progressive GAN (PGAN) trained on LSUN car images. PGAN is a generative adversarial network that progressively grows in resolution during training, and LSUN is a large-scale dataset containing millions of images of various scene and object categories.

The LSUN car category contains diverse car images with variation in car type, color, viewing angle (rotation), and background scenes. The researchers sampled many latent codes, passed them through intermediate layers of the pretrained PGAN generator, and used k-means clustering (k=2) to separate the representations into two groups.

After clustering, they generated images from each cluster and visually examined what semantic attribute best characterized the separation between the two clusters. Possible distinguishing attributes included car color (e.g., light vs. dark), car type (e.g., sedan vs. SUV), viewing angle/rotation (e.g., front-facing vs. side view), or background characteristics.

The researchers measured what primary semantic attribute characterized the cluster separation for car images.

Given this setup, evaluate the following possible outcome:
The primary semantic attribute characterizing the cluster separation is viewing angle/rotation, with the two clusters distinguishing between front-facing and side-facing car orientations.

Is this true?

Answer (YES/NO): YES